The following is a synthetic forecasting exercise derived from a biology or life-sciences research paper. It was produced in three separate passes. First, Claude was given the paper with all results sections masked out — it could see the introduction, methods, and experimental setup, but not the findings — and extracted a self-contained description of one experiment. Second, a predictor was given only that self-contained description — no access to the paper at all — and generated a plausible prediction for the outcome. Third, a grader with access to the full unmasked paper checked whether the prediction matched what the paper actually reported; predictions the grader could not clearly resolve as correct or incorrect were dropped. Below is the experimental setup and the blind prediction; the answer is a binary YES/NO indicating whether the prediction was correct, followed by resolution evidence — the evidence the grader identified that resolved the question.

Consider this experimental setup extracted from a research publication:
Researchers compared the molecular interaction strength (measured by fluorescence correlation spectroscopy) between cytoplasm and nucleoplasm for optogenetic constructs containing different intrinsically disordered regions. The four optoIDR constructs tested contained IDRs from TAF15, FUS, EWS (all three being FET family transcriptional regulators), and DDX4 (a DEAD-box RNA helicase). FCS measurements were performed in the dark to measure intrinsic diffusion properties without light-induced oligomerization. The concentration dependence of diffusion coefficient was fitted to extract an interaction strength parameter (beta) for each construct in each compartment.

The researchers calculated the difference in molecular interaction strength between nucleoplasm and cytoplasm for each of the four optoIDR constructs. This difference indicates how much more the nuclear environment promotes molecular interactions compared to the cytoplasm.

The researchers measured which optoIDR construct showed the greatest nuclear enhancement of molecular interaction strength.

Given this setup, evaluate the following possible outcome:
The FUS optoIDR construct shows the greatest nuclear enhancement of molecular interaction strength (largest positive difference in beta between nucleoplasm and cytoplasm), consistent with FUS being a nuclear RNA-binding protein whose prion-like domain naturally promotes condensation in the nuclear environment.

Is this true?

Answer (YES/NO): NO